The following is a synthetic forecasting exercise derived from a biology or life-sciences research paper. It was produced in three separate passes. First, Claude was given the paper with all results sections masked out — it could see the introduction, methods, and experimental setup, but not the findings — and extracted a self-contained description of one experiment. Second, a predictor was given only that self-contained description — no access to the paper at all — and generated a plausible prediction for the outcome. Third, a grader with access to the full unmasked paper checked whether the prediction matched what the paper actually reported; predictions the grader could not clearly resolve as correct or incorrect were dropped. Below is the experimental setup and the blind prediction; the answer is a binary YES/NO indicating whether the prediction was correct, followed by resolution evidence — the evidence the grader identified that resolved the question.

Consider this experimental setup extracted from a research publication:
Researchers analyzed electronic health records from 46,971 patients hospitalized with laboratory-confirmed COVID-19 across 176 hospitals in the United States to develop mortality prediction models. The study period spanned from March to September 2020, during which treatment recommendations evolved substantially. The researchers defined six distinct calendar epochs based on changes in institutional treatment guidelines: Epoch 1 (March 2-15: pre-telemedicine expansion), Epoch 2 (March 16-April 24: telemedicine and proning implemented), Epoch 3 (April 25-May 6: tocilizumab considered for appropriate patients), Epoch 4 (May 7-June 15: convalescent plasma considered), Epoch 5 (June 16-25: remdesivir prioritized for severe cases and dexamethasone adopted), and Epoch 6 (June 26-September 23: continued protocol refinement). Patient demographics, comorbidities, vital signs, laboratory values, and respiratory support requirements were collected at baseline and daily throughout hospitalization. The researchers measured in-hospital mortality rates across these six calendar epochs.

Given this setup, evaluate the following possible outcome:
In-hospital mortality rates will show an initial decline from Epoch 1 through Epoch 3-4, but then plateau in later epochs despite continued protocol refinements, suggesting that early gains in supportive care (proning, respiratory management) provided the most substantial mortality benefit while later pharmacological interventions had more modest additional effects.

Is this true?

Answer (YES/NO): NO